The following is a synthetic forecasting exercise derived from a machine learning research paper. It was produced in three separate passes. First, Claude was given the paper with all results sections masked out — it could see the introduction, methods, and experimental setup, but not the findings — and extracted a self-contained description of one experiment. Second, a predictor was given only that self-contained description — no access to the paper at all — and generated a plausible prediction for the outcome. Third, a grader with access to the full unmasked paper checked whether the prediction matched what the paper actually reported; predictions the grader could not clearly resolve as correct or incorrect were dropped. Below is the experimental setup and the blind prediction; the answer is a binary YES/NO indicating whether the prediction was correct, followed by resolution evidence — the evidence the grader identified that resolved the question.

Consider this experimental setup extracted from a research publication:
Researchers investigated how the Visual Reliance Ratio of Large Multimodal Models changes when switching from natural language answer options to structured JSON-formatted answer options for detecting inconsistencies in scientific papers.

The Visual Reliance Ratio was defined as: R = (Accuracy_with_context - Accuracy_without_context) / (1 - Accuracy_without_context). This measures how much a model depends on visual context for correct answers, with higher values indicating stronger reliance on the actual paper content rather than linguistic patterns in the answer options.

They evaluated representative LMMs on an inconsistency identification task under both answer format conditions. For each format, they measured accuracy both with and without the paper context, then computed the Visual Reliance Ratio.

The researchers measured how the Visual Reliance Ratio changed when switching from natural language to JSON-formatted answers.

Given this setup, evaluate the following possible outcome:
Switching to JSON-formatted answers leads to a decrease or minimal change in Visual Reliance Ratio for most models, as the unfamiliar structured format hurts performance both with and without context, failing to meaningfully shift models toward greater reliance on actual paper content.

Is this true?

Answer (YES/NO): NO